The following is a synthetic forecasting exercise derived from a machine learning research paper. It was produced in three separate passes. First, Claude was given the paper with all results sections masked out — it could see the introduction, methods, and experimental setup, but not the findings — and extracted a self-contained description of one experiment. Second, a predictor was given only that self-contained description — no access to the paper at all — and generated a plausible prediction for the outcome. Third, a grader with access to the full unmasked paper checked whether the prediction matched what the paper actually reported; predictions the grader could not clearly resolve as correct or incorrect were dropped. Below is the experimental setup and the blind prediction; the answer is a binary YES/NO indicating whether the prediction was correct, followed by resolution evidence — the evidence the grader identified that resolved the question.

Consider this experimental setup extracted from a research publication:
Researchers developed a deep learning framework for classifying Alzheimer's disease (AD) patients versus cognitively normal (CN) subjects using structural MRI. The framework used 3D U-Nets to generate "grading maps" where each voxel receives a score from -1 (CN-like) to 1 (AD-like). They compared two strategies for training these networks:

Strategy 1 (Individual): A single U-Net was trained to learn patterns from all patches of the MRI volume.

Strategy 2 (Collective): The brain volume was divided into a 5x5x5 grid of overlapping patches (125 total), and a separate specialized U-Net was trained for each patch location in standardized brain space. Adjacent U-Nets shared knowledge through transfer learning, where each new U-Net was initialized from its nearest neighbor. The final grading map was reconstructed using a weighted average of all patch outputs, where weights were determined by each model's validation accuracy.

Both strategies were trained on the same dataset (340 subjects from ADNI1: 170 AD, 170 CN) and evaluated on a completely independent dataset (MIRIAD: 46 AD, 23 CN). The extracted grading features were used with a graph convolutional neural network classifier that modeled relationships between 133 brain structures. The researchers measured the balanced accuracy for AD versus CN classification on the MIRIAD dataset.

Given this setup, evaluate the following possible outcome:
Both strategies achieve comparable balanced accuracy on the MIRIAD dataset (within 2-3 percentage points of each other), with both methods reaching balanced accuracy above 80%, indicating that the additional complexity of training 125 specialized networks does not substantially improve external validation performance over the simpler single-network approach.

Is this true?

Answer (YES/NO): NO